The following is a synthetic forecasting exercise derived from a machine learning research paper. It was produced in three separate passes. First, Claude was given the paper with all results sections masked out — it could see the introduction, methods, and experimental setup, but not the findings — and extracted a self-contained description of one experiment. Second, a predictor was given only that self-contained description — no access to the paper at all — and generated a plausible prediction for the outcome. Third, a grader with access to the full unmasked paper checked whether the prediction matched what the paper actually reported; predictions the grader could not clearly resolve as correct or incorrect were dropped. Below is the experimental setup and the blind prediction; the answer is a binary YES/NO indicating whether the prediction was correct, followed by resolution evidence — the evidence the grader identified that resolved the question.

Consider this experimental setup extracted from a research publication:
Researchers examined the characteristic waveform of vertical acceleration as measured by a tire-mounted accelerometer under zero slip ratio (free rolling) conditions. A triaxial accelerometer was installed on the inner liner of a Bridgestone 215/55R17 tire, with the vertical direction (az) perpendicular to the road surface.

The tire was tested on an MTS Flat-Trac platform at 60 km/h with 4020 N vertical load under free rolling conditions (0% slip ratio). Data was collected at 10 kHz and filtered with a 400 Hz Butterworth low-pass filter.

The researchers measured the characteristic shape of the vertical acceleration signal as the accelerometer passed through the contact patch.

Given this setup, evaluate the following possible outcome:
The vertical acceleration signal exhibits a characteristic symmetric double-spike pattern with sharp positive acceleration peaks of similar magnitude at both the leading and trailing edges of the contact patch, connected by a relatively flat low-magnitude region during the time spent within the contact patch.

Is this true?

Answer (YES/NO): NO